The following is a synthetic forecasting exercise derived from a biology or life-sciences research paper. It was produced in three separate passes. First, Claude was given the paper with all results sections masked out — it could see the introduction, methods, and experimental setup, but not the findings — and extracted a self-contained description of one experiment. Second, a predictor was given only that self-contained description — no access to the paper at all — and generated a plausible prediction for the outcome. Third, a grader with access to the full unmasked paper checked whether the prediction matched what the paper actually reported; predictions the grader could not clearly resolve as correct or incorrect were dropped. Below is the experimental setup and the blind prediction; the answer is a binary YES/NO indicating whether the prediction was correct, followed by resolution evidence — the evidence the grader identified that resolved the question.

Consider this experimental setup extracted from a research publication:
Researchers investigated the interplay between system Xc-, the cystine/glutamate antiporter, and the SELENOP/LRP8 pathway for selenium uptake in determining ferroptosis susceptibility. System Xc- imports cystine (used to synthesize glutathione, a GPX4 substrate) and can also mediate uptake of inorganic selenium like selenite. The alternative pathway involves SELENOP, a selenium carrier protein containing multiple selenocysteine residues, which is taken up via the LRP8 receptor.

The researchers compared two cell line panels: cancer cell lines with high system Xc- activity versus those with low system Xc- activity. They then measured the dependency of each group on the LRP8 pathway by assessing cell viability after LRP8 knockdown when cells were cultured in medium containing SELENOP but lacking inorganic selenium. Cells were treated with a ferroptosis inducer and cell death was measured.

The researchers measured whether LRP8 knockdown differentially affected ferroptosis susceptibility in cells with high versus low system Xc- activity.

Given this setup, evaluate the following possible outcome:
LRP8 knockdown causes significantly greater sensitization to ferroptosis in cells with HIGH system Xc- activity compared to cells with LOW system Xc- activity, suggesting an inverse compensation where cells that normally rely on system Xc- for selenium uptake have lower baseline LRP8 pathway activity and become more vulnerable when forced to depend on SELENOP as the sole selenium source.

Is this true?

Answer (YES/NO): NO